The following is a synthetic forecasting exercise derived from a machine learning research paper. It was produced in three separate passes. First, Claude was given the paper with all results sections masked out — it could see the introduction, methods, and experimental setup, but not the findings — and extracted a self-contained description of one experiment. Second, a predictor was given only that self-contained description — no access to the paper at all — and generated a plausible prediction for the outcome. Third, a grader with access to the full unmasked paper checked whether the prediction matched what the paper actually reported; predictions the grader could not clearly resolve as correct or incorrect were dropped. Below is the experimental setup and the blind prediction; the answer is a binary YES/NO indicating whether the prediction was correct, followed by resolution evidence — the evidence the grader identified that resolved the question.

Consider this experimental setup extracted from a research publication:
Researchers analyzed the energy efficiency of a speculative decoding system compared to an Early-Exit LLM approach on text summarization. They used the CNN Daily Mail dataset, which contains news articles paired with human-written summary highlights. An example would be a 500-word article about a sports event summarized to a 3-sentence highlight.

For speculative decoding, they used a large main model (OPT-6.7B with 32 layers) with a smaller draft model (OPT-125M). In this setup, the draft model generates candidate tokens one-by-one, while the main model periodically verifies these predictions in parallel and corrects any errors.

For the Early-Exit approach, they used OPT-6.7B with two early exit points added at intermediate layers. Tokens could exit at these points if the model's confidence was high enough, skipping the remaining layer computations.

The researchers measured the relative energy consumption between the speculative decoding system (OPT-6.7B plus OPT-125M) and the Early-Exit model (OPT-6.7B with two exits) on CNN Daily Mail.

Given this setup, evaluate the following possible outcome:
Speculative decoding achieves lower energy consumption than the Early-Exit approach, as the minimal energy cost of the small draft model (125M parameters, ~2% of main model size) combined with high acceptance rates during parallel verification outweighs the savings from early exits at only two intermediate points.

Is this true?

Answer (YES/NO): NO